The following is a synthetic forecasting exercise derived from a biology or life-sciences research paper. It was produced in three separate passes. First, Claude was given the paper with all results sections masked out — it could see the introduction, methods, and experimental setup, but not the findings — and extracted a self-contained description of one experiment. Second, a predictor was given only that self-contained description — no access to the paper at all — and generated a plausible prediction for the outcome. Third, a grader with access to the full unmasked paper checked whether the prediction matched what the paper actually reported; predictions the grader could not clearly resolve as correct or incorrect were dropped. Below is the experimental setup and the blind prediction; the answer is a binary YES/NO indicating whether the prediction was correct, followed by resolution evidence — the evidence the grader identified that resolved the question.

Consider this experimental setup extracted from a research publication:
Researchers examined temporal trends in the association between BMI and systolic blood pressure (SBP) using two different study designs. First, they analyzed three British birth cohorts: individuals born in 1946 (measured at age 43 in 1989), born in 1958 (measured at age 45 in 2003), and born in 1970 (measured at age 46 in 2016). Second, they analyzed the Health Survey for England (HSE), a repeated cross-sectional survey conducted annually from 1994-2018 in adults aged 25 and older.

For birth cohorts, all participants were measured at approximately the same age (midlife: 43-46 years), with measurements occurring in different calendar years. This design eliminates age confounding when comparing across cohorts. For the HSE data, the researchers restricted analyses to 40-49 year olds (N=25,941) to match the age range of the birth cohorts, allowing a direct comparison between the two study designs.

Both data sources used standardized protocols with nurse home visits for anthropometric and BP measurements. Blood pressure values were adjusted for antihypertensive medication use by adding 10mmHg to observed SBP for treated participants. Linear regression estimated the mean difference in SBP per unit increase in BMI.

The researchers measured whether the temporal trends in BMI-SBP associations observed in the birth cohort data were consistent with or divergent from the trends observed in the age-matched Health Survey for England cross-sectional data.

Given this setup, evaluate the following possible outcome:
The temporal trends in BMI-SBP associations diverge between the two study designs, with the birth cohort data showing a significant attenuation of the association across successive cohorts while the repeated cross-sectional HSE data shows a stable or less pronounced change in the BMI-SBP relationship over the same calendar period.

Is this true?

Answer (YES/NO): NO